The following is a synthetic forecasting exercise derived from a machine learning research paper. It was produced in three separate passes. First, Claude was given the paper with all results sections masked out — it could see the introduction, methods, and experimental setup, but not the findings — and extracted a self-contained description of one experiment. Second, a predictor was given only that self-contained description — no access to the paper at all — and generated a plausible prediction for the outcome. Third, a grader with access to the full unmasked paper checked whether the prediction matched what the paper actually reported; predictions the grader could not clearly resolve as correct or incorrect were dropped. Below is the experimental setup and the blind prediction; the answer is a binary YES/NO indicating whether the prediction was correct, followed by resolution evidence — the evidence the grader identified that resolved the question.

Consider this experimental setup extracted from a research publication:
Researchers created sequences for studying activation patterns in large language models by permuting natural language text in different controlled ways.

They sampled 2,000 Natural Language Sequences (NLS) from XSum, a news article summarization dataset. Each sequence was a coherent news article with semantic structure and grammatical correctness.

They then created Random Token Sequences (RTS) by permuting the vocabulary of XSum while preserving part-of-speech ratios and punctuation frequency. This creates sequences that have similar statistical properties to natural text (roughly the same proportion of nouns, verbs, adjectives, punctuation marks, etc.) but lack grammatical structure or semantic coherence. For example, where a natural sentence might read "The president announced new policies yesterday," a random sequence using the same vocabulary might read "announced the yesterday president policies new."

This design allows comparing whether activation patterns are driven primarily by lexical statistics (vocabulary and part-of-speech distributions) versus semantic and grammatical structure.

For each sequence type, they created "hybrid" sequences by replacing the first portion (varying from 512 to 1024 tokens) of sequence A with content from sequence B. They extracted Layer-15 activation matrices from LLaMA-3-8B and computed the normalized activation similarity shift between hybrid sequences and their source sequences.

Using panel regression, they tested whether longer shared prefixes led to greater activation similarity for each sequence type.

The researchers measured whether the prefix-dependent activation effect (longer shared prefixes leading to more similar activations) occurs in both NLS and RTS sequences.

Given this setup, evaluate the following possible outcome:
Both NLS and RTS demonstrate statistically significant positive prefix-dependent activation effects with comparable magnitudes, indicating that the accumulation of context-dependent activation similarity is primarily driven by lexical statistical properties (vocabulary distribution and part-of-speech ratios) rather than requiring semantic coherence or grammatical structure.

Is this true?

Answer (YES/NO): YES